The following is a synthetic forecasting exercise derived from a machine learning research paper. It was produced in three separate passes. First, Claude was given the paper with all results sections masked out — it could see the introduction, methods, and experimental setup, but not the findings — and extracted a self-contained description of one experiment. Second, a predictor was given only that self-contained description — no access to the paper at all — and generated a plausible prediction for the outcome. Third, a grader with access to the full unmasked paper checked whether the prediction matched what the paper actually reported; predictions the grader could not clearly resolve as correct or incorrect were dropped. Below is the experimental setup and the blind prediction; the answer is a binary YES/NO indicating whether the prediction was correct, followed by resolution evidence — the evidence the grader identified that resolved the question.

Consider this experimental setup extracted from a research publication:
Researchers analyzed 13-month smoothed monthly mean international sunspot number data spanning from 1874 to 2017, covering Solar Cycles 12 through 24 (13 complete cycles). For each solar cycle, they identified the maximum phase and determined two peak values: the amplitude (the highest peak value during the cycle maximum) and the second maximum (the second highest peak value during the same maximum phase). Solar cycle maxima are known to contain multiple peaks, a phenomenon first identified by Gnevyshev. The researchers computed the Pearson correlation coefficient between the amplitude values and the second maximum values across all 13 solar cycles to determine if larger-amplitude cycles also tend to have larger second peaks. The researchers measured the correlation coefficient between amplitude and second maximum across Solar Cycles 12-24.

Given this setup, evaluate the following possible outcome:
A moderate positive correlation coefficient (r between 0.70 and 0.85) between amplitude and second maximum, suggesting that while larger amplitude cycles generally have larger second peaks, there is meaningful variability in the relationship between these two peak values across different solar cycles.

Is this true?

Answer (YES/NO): NO